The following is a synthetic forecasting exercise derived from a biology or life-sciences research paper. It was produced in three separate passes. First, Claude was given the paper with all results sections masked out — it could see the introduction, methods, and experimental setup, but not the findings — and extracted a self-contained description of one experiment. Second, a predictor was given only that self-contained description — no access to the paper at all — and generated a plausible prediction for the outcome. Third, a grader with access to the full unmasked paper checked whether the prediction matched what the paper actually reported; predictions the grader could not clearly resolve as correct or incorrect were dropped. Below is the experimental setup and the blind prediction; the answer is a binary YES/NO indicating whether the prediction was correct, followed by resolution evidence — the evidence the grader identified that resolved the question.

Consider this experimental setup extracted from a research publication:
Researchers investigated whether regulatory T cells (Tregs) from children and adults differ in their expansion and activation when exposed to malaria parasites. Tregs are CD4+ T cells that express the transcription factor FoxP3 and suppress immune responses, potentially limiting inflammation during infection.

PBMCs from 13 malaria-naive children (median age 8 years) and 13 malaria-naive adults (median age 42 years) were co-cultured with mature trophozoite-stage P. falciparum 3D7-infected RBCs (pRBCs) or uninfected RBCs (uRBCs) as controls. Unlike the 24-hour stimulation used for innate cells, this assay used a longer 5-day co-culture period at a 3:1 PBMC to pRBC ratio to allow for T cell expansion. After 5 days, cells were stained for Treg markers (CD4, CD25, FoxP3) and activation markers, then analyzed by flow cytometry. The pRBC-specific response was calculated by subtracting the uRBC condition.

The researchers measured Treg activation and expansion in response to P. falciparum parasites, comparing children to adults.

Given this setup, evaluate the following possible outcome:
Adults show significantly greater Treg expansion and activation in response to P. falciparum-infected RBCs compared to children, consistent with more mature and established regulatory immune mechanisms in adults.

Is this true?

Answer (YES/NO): NO